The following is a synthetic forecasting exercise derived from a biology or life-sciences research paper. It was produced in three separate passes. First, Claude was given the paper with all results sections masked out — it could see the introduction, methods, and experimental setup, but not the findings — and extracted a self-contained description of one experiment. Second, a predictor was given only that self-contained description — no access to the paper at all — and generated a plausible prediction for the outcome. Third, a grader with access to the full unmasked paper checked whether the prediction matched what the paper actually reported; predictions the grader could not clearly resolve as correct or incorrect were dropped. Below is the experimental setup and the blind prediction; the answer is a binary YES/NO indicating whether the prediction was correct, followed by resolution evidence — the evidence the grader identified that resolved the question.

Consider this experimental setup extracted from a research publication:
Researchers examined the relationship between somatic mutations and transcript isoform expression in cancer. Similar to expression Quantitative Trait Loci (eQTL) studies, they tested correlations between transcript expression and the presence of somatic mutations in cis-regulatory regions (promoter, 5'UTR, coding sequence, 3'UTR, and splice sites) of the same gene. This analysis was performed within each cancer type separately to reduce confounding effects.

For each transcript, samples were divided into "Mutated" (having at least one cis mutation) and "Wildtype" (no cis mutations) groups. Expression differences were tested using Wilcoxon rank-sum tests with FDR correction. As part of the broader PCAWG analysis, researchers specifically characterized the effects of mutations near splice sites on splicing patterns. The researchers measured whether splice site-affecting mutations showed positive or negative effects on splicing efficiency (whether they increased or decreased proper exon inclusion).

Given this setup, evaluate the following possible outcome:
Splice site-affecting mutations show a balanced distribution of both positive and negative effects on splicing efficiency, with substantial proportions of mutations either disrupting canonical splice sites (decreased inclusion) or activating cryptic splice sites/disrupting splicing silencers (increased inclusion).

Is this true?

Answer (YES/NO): NO